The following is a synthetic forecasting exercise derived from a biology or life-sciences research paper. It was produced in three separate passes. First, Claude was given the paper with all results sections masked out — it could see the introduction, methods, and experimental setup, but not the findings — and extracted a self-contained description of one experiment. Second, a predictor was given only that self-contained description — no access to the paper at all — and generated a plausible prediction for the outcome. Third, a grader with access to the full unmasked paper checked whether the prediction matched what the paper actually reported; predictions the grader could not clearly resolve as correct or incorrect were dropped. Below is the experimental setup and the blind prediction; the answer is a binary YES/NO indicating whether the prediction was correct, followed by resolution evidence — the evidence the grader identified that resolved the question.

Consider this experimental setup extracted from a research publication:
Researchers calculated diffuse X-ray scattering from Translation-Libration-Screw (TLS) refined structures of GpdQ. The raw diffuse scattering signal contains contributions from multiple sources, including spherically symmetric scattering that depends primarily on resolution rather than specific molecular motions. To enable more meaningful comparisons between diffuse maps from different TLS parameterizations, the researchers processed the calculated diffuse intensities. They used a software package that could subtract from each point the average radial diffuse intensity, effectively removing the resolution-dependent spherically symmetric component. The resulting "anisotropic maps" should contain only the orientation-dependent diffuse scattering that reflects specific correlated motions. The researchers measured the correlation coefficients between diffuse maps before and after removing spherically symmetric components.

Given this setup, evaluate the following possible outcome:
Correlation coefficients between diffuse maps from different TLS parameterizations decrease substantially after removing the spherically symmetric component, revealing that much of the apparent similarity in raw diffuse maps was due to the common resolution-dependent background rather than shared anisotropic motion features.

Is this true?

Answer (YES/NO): YES